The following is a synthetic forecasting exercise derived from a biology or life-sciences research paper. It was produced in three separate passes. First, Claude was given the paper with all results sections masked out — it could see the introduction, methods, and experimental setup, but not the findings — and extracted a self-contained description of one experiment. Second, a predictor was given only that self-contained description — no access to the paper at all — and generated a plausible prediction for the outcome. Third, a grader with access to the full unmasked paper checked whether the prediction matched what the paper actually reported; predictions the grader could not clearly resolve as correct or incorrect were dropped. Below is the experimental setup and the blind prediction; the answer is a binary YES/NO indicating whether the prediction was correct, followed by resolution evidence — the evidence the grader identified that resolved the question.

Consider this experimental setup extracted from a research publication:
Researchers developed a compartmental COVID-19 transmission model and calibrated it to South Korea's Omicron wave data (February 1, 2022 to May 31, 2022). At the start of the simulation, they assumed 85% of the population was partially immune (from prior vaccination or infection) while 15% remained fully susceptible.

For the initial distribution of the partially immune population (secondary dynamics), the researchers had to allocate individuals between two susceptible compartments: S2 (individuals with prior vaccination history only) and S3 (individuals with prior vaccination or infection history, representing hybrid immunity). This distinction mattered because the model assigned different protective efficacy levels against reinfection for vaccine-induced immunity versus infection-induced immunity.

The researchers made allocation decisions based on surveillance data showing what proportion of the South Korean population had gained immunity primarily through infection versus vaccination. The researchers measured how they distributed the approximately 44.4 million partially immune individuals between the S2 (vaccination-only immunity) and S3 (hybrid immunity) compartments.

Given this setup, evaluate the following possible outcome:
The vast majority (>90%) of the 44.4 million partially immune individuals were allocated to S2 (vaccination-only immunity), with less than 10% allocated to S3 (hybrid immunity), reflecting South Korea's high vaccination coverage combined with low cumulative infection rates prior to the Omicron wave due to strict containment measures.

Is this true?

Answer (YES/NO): YES